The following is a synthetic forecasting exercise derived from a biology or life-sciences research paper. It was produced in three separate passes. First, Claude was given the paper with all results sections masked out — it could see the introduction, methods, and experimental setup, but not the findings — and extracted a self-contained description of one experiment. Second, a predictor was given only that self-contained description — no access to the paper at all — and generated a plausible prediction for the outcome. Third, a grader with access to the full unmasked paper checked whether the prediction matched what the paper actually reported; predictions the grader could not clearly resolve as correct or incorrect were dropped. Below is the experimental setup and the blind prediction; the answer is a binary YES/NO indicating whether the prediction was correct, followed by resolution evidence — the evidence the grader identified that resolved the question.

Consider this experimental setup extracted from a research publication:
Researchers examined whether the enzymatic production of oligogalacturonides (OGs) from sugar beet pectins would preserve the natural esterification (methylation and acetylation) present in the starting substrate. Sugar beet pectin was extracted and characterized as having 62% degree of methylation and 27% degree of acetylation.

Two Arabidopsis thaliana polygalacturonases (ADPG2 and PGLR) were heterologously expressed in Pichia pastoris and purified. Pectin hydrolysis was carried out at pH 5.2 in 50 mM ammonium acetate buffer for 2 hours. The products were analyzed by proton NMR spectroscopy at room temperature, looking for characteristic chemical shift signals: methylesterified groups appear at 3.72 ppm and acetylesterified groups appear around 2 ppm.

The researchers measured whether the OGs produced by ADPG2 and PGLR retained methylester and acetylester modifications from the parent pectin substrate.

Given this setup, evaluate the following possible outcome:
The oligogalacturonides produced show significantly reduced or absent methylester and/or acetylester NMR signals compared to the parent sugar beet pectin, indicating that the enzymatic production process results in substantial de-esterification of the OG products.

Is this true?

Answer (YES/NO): NO